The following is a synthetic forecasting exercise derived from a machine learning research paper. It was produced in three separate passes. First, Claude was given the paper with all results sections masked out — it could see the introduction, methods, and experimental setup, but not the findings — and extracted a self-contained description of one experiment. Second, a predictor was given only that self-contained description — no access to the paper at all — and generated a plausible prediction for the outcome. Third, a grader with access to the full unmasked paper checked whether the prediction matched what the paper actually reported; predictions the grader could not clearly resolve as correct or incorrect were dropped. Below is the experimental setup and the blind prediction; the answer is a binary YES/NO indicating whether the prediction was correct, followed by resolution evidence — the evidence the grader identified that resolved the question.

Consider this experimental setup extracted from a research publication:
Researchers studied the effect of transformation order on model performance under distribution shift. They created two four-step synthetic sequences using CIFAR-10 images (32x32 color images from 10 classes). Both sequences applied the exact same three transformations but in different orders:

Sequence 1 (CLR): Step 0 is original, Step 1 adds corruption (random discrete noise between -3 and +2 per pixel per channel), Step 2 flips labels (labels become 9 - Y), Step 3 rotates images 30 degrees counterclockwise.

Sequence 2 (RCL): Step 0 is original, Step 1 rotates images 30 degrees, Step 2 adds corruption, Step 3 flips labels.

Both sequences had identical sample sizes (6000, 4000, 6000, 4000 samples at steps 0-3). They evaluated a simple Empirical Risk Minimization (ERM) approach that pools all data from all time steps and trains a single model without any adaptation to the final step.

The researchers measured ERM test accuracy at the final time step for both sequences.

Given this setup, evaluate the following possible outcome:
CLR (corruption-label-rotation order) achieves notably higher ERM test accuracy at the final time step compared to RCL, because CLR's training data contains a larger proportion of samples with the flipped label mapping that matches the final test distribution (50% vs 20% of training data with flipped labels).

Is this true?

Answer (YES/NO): YES